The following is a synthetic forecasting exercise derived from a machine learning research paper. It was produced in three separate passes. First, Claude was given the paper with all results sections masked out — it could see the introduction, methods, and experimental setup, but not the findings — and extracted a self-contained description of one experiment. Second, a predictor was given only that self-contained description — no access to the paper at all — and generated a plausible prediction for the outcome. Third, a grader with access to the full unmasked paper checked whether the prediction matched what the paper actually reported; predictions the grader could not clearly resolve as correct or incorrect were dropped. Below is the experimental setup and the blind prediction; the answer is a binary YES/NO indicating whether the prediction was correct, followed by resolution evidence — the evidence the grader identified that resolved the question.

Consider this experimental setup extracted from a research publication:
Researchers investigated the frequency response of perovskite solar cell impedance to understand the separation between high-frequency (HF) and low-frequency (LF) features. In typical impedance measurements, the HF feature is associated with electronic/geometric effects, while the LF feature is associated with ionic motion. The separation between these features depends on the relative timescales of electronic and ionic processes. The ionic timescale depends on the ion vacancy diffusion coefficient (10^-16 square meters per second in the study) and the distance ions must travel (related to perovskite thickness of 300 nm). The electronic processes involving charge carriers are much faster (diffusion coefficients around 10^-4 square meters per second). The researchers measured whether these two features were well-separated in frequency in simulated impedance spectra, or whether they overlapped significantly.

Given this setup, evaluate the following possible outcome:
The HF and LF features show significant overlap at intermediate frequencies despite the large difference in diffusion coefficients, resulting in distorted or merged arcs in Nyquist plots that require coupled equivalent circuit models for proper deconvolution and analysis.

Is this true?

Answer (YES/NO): NO